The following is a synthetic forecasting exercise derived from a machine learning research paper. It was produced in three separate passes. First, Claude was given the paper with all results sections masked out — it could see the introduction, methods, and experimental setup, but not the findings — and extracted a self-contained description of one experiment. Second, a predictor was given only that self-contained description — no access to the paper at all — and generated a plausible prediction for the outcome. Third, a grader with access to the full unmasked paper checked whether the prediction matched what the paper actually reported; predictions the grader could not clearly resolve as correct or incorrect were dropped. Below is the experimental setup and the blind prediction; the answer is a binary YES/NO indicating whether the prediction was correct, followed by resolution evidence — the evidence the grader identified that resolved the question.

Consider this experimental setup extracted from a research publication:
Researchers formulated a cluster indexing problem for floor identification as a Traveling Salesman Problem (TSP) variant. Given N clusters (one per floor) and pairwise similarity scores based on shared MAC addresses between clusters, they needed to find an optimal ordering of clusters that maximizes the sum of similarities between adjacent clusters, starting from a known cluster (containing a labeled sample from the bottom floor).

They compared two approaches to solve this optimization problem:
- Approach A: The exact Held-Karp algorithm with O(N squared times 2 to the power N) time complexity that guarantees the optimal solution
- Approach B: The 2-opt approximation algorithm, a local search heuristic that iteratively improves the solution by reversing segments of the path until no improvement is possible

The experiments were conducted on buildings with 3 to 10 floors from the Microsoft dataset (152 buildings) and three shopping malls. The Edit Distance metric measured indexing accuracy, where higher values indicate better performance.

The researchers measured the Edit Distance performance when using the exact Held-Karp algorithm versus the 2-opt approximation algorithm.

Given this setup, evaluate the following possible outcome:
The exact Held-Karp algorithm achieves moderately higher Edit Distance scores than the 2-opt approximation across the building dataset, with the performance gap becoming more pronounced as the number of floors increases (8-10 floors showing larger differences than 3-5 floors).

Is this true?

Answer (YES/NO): NO